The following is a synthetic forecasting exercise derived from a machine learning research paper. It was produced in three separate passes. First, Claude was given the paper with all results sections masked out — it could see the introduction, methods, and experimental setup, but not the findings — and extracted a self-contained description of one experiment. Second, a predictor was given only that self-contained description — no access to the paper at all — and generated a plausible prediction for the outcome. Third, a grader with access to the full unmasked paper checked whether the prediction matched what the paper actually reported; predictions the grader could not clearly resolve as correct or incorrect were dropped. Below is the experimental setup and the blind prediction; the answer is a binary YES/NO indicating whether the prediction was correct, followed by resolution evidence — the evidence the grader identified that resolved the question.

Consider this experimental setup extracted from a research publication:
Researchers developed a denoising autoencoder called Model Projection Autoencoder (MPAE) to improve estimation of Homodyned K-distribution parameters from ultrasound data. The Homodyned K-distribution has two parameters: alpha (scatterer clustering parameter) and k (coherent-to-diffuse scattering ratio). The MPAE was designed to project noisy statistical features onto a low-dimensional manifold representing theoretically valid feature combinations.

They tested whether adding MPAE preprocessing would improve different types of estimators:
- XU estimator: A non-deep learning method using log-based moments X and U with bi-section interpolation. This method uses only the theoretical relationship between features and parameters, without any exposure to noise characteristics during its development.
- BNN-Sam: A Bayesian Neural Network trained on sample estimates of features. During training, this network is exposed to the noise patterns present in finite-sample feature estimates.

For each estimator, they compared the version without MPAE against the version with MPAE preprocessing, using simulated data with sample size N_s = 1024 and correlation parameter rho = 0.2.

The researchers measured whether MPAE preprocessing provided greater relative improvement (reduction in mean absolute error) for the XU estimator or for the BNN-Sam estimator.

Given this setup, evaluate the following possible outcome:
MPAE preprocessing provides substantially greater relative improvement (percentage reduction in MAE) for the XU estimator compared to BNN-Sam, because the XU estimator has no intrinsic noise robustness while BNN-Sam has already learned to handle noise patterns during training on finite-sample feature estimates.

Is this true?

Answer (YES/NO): NO